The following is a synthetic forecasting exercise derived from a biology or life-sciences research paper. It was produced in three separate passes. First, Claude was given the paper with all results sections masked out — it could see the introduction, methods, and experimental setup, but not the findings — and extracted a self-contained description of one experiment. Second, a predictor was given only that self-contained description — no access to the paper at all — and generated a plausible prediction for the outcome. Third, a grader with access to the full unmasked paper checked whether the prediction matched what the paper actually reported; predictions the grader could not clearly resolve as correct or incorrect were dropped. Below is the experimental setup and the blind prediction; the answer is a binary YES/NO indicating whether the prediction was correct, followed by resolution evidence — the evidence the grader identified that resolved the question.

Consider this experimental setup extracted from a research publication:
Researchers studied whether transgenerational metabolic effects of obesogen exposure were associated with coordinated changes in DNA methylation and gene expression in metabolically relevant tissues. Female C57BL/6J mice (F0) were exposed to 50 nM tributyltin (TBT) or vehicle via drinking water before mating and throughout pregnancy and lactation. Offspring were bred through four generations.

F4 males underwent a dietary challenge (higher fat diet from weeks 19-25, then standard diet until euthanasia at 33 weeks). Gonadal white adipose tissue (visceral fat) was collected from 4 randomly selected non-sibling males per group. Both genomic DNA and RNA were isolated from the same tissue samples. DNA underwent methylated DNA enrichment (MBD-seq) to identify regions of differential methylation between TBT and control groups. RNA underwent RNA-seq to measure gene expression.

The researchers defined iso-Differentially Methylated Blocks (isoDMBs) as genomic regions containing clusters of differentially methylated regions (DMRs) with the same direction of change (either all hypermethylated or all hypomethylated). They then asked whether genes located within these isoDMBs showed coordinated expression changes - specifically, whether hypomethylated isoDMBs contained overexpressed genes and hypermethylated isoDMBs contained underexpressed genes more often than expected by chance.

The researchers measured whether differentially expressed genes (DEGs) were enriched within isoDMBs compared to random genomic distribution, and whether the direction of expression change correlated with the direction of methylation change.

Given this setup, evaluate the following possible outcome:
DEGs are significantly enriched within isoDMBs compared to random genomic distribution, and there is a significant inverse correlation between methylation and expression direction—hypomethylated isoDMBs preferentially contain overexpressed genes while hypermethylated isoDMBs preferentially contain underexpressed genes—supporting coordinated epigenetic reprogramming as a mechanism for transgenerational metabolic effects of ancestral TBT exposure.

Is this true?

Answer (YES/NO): YES